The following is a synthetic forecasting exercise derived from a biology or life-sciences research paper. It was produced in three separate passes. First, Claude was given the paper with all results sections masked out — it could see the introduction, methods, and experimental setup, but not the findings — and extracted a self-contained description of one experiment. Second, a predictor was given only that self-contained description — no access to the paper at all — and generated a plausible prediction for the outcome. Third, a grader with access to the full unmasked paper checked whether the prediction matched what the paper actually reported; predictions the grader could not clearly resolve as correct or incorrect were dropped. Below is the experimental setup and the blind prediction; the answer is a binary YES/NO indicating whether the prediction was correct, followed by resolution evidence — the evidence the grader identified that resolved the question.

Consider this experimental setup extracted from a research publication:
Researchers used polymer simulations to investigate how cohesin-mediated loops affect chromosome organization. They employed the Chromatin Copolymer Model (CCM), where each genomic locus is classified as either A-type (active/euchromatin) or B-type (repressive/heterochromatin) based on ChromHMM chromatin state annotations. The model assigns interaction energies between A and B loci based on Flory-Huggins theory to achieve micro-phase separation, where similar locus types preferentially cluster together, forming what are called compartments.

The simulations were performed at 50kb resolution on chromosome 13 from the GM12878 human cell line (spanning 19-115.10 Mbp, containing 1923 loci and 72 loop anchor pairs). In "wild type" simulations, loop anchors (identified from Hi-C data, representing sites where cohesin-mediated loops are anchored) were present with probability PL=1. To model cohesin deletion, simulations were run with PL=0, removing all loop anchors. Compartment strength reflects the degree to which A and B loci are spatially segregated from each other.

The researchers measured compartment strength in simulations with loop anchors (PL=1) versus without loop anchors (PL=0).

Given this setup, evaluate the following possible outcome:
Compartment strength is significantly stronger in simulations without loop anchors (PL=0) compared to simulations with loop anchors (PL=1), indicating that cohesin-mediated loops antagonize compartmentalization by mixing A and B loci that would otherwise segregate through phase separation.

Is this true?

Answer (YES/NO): YES